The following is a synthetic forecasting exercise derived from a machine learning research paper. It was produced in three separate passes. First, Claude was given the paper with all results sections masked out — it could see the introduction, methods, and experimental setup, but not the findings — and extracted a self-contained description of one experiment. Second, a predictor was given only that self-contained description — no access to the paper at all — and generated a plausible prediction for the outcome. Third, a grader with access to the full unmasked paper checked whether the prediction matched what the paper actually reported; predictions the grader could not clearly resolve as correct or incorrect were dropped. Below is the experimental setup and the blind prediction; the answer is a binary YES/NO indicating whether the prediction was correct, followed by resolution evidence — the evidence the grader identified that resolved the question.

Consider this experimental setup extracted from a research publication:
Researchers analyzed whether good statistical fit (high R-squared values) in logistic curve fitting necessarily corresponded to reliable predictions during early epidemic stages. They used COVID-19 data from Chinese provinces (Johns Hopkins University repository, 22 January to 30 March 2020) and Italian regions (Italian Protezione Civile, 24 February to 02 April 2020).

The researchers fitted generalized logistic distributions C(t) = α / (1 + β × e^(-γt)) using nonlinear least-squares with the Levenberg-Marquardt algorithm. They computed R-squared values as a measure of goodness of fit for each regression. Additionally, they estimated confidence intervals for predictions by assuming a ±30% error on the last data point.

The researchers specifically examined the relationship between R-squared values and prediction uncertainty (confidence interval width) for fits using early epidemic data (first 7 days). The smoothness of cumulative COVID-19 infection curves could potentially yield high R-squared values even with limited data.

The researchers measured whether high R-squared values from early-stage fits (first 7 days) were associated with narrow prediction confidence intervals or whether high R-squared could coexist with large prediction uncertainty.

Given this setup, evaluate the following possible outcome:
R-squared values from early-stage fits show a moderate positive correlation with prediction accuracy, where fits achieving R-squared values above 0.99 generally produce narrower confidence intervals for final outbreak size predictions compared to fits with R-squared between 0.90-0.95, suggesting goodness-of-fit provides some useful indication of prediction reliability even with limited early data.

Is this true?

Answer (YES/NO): NO